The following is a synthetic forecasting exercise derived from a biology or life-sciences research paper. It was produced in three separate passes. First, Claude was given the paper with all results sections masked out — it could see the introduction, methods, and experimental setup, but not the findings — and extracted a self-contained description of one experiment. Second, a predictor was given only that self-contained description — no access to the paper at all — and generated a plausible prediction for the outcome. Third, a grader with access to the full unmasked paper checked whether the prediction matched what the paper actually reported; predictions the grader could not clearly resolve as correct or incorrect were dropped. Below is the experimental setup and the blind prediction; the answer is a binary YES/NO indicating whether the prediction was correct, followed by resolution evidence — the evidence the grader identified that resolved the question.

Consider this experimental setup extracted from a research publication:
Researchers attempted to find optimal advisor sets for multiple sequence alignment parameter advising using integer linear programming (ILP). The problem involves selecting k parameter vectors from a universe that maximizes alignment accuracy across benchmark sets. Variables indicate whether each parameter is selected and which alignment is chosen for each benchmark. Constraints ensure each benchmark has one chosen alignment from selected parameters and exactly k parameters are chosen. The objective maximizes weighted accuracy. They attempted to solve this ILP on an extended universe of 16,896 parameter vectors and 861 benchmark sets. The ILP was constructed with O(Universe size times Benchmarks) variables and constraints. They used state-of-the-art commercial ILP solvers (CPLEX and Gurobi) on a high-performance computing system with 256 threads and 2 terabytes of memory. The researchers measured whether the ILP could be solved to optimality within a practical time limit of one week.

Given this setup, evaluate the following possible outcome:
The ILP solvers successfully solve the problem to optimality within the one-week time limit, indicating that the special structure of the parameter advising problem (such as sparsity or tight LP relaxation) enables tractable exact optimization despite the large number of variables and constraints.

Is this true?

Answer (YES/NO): NO